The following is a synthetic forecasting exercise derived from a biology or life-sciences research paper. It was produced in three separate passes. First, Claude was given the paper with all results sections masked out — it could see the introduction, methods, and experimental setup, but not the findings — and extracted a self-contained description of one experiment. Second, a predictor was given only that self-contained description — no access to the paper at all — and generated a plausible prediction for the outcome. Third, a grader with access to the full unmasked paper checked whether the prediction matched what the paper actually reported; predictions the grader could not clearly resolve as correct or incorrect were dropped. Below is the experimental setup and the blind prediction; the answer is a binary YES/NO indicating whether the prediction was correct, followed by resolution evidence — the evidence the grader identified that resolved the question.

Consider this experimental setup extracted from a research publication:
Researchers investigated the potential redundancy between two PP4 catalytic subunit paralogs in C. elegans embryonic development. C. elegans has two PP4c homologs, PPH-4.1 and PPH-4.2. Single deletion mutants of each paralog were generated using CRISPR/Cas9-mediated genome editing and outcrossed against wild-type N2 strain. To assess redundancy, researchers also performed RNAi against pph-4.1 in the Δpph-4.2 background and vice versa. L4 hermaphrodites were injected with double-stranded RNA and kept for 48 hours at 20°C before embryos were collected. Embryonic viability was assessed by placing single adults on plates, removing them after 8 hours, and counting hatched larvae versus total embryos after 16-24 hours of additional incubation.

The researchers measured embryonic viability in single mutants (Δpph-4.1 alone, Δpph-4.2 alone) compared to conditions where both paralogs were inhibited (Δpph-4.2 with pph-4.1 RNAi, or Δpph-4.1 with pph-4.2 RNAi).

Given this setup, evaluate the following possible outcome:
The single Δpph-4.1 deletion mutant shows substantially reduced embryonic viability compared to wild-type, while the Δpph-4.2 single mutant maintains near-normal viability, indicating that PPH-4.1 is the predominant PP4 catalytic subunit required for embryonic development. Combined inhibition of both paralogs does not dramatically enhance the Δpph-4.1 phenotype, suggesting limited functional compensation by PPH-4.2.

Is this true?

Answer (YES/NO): NO